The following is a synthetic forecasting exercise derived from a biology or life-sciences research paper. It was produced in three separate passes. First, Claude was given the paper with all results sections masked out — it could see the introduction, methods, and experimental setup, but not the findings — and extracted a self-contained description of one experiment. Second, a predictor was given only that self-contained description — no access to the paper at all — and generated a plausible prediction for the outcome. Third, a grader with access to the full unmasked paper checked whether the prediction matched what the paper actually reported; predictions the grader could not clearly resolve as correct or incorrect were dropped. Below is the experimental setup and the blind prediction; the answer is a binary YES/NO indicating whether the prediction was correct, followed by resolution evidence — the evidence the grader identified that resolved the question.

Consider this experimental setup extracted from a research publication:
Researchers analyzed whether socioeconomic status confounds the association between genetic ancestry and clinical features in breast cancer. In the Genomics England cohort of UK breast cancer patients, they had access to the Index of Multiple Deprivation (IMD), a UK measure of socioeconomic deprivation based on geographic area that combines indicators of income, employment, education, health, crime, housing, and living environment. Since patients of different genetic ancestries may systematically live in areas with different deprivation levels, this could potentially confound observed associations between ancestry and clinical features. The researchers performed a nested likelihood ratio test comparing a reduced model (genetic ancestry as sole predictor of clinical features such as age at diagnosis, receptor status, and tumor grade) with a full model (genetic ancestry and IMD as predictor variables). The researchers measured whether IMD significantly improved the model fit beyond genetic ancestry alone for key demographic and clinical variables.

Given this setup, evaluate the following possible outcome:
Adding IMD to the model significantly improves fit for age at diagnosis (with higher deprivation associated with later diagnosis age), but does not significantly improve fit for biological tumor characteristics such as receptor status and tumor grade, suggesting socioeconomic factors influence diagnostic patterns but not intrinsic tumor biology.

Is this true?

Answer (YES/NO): NO